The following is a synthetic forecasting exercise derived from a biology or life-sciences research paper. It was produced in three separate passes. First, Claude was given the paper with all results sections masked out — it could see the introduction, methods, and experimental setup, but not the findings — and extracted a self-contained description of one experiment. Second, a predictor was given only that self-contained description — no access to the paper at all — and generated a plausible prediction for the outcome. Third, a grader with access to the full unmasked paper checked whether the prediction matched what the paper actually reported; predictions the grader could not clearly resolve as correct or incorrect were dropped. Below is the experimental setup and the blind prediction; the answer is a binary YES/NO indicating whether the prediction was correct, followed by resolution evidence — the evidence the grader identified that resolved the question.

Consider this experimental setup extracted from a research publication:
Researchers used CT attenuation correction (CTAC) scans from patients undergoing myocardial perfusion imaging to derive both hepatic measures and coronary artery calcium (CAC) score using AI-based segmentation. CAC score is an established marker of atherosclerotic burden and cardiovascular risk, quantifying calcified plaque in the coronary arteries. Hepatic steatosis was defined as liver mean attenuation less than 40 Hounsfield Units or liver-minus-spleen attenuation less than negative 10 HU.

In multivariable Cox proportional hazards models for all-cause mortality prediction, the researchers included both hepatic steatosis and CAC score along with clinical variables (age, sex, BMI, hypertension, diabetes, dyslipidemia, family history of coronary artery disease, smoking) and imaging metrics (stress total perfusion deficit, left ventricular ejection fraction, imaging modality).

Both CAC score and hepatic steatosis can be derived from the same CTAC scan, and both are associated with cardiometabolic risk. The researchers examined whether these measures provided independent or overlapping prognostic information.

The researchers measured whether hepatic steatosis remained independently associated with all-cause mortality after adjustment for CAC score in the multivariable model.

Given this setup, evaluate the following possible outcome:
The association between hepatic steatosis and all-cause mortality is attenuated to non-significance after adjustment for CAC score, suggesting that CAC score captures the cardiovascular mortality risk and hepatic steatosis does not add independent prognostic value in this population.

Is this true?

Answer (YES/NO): NO